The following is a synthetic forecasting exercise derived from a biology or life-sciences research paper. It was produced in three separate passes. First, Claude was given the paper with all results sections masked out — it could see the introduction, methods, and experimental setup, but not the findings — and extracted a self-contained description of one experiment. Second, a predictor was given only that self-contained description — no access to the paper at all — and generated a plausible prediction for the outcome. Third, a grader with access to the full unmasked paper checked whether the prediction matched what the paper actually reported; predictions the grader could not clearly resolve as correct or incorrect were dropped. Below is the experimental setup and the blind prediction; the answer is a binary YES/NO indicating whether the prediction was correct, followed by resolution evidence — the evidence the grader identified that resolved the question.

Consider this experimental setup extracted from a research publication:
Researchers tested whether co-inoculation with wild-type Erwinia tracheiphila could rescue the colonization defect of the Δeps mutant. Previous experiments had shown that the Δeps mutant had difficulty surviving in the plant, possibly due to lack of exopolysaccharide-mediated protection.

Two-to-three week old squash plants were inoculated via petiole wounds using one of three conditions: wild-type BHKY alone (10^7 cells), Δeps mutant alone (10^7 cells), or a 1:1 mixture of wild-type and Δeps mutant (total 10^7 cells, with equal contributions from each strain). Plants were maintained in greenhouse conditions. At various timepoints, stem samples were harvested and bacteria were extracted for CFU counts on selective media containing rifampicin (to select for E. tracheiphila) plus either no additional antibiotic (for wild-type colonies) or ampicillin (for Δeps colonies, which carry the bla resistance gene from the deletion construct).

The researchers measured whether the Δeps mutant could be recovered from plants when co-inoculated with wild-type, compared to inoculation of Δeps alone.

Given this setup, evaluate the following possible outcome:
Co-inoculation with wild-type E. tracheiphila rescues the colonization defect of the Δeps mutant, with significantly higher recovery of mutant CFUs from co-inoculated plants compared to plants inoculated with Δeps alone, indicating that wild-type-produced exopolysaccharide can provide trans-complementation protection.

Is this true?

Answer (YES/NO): NO